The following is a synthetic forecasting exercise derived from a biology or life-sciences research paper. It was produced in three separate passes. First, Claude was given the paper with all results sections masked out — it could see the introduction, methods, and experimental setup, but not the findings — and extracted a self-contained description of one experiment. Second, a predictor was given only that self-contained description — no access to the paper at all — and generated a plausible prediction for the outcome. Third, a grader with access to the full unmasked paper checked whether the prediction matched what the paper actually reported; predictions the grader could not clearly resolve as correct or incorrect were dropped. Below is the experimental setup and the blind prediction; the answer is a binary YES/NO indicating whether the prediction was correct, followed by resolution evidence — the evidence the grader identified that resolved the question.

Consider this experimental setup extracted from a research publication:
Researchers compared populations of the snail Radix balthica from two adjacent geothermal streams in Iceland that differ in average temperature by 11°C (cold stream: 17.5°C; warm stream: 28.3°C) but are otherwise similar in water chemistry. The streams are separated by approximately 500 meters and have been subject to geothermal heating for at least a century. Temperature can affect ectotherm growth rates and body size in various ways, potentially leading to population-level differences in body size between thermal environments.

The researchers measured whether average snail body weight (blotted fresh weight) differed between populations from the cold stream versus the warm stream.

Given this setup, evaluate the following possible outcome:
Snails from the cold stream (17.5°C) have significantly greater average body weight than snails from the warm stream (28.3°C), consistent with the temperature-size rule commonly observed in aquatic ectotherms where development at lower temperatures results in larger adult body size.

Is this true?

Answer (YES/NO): NO